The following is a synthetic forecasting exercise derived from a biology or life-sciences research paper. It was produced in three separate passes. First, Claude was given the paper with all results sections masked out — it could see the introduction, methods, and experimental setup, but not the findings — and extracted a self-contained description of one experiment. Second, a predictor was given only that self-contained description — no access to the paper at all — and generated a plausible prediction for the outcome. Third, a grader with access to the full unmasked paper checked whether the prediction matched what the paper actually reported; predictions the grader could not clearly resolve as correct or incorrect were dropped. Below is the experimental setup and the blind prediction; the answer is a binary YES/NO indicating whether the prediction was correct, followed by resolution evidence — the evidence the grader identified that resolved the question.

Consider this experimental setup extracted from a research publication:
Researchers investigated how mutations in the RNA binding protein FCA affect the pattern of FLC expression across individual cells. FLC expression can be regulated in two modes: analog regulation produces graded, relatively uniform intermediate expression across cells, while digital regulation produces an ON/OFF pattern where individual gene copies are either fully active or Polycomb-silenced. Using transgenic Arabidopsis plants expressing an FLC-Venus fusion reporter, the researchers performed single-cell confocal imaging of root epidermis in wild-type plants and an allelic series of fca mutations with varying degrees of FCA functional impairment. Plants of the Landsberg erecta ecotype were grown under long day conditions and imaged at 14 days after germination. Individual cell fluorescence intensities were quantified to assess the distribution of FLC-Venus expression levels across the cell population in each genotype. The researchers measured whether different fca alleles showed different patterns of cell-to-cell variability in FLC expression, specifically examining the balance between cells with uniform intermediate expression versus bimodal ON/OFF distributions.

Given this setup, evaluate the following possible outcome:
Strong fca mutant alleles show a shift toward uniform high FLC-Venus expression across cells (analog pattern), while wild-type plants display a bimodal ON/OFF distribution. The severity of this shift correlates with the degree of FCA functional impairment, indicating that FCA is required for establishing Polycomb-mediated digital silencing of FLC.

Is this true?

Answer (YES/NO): NO